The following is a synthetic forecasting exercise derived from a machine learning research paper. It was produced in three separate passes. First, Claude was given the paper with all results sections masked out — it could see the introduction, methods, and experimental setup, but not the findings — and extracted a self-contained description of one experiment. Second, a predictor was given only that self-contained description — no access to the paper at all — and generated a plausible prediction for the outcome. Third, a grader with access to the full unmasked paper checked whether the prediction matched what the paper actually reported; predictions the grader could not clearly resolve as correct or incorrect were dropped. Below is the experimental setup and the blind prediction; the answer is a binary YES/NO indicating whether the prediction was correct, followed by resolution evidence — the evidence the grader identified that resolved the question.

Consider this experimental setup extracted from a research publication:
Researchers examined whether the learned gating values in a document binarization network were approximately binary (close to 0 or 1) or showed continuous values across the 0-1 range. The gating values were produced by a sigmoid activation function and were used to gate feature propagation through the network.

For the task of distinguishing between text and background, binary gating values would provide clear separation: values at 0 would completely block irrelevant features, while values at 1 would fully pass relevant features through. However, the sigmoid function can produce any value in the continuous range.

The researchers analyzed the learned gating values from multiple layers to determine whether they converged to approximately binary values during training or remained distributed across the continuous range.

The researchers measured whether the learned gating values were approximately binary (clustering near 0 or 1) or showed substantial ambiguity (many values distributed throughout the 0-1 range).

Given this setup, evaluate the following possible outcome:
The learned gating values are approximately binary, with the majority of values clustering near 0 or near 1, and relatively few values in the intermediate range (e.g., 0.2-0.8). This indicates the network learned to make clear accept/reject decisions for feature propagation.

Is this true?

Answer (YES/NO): NO